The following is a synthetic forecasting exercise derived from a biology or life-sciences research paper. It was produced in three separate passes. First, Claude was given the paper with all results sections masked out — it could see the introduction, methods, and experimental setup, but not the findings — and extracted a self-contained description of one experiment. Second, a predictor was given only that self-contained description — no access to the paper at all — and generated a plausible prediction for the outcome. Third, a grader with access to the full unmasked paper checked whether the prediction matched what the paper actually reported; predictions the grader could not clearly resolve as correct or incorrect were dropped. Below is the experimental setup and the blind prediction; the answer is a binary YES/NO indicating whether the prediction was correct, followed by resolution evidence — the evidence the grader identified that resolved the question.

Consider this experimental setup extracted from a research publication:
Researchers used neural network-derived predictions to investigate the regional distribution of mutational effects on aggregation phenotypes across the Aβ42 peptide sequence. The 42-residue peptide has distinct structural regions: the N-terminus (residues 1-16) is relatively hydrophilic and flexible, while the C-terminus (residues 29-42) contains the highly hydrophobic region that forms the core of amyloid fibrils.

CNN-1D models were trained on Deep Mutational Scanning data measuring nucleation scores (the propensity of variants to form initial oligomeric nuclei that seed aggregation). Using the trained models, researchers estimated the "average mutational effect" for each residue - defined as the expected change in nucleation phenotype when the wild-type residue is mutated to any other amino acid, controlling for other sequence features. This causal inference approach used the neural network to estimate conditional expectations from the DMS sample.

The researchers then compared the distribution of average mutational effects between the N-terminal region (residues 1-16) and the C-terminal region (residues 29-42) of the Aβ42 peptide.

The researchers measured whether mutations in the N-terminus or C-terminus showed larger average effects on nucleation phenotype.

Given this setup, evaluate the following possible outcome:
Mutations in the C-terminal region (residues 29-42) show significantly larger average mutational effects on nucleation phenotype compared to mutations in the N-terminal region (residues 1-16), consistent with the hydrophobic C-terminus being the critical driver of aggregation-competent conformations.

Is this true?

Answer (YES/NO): NO